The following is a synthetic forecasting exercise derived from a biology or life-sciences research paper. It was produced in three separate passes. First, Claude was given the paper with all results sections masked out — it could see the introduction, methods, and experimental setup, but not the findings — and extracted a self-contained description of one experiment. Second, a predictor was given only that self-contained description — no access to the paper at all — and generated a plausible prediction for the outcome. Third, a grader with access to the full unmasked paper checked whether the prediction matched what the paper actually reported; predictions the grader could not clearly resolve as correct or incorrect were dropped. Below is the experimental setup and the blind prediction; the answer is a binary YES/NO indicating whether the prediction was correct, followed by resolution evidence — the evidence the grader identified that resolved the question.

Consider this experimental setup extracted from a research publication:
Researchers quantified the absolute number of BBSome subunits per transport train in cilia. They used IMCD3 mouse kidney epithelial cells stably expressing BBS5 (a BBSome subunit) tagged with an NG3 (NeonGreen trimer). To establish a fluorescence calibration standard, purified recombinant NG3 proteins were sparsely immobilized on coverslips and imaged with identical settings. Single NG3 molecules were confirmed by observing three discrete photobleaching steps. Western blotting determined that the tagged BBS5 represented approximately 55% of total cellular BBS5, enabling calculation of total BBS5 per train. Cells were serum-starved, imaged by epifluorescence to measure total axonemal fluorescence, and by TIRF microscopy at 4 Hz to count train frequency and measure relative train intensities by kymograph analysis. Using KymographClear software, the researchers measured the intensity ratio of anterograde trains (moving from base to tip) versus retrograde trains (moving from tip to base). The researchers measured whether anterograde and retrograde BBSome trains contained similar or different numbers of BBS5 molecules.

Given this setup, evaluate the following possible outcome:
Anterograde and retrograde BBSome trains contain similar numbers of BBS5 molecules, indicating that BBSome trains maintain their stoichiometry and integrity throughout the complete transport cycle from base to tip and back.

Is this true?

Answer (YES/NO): NO